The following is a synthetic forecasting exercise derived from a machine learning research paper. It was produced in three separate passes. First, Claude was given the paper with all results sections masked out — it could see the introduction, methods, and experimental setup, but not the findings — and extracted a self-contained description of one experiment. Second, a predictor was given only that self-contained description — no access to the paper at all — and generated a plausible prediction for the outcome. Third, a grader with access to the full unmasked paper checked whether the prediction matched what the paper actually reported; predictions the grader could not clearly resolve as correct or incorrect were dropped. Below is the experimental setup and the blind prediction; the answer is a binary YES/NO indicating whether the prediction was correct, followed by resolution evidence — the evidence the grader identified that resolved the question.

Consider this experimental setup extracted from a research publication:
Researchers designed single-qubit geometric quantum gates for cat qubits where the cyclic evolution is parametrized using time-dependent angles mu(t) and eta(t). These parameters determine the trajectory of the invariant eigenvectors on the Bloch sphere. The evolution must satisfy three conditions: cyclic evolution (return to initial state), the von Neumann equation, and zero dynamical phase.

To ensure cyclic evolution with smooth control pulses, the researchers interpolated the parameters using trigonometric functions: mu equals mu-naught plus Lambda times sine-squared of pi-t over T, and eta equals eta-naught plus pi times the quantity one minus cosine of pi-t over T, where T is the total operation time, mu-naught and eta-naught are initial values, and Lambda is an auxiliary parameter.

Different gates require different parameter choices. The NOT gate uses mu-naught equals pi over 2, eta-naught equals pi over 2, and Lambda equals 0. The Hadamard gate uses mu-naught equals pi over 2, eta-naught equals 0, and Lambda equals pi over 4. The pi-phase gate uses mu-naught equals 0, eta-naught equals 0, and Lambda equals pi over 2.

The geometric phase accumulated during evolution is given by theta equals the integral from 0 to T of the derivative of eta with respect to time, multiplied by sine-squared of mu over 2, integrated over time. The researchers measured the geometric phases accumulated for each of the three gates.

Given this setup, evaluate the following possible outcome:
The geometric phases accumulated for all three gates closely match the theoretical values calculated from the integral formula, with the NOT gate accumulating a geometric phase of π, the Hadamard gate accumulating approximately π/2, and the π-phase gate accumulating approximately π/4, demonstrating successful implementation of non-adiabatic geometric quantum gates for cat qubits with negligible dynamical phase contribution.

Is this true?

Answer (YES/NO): NO